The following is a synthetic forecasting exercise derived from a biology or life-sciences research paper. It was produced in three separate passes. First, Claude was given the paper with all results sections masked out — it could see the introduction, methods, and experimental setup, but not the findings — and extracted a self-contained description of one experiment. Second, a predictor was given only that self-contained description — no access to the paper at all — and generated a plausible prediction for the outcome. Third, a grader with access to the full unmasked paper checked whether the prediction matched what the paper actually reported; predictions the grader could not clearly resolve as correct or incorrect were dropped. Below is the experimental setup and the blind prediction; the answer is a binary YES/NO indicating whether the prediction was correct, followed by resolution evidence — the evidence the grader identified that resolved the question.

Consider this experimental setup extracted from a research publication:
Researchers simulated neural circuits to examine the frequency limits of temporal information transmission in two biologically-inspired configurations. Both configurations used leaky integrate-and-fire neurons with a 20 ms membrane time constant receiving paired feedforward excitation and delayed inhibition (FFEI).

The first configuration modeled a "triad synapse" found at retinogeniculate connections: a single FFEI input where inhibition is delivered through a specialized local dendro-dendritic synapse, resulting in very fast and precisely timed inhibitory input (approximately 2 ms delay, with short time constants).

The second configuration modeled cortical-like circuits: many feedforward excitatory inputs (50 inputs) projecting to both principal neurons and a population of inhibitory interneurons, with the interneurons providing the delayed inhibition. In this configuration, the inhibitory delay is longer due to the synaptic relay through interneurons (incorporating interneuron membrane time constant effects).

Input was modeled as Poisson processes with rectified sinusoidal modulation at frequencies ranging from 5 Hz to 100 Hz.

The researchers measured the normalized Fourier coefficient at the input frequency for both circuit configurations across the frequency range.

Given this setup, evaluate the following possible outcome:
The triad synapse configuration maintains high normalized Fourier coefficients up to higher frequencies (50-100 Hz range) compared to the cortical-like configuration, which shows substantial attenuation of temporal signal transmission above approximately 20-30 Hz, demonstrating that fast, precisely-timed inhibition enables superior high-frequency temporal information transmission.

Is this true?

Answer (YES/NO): NO